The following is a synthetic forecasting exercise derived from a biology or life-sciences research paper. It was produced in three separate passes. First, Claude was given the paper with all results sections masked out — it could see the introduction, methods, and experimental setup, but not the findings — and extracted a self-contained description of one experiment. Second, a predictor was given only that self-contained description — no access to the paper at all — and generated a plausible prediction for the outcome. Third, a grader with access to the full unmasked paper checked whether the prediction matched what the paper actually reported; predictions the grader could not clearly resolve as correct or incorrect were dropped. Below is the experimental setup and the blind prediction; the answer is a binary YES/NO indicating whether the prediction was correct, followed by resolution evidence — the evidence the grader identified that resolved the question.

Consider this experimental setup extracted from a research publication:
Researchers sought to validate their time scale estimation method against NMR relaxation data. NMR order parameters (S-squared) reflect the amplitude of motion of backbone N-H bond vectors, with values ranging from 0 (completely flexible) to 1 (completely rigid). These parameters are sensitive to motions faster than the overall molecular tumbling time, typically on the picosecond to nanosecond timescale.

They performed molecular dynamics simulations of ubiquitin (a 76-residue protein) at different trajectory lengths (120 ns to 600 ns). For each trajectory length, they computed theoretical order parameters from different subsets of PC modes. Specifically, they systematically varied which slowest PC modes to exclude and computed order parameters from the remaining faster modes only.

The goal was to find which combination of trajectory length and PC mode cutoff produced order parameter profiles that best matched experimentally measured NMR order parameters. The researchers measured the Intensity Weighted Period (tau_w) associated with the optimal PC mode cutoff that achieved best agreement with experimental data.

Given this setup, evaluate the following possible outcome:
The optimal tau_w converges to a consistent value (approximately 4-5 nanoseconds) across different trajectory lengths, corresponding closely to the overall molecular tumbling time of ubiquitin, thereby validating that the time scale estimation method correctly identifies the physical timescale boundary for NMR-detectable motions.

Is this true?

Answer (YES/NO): NO